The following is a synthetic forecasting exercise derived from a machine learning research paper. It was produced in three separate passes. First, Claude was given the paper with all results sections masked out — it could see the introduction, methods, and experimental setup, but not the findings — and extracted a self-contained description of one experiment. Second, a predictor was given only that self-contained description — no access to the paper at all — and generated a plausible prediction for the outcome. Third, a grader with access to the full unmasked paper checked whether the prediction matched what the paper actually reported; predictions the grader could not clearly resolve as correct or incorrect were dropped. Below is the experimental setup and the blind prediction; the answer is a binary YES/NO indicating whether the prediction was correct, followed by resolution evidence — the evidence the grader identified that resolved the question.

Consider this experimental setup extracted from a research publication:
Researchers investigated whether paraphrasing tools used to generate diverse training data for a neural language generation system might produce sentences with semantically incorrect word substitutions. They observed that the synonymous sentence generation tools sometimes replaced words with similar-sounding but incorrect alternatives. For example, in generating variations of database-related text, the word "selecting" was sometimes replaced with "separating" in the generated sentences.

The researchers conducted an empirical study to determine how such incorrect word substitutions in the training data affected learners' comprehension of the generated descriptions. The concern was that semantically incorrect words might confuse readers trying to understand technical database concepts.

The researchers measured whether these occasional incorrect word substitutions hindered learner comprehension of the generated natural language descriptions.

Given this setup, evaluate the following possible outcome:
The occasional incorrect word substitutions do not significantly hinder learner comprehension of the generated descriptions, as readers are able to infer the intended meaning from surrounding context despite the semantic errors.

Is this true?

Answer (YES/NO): YES